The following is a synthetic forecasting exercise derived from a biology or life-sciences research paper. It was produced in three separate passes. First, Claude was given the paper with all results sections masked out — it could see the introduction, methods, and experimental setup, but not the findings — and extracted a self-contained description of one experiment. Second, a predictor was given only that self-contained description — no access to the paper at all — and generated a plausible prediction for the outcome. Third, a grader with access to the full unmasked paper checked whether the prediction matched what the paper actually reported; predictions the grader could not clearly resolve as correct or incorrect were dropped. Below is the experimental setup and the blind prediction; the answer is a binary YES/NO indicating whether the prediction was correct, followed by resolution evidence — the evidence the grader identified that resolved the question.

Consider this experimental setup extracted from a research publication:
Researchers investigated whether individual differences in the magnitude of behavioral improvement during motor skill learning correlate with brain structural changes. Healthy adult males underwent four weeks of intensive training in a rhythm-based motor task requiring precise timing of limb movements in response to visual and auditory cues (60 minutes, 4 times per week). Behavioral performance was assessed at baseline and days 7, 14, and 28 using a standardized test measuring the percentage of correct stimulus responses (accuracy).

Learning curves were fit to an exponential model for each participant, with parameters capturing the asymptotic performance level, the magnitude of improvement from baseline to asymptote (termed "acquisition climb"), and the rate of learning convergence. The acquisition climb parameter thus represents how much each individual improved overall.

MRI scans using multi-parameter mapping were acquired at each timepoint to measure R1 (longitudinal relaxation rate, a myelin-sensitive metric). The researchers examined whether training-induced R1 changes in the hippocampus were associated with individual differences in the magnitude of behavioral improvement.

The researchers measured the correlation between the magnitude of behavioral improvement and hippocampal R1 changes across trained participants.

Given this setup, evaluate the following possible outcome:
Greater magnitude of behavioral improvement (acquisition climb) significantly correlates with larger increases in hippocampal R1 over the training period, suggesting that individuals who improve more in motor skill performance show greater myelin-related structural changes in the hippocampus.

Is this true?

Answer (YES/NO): NO